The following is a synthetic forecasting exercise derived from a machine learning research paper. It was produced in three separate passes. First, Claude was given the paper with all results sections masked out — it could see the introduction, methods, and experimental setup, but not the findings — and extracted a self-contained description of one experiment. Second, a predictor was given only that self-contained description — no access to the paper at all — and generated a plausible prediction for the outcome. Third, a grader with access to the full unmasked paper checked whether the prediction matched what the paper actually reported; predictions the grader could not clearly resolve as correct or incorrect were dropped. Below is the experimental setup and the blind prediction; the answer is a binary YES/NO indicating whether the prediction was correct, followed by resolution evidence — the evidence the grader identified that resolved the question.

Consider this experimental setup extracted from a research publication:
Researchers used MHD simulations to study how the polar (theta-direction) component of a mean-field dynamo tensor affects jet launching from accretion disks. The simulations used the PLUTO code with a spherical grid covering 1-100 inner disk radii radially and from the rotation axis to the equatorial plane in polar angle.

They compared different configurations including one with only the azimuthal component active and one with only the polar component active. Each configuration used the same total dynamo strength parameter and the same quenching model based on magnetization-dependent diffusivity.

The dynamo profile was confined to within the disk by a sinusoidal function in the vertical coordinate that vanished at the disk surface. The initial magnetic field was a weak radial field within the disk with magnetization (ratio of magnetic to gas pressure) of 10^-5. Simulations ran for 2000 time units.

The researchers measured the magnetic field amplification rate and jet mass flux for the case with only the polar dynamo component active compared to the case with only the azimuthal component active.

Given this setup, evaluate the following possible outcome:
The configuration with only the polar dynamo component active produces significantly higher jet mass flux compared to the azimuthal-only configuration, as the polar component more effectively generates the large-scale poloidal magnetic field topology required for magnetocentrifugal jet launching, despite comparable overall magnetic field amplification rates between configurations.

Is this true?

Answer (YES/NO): NO